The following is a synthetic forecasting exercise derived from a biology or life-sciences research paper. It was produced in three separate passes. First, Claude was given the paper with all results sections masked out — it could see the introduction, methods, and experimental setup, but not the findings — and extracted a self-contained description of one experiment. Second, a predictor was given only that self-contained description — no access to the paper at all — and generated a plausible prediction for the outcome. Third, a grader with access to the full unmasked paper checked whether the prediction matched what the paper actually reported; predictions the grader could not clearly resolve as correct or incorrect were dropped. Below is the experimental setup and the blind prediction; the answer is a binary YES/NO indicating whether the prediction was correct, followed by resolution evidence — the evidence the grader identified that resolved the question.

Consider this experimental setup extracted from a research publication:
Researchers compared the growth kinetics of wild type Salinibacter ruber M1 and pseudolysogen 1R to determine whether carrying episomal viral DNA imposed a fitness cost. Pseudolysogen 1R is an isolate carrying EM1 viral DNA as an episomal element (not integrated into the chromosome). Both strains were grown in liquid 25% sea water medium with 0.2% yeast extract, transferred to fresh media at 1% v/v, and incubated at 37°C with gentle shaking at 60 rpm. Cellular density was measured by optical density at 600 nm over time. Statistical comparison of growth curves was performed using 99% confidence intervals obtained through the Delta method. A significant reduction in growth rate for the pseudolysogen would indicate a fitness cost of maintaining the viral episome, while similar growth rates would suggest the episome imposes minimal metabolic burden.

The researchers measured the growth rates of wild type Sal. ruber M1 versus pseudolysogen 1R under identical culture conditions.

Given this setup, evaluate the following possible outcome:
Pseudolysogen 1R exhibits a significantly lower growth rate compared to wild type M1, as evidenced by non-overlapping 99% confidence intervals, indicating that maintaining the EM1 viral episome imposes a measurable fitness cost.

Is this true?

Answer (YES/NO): NO